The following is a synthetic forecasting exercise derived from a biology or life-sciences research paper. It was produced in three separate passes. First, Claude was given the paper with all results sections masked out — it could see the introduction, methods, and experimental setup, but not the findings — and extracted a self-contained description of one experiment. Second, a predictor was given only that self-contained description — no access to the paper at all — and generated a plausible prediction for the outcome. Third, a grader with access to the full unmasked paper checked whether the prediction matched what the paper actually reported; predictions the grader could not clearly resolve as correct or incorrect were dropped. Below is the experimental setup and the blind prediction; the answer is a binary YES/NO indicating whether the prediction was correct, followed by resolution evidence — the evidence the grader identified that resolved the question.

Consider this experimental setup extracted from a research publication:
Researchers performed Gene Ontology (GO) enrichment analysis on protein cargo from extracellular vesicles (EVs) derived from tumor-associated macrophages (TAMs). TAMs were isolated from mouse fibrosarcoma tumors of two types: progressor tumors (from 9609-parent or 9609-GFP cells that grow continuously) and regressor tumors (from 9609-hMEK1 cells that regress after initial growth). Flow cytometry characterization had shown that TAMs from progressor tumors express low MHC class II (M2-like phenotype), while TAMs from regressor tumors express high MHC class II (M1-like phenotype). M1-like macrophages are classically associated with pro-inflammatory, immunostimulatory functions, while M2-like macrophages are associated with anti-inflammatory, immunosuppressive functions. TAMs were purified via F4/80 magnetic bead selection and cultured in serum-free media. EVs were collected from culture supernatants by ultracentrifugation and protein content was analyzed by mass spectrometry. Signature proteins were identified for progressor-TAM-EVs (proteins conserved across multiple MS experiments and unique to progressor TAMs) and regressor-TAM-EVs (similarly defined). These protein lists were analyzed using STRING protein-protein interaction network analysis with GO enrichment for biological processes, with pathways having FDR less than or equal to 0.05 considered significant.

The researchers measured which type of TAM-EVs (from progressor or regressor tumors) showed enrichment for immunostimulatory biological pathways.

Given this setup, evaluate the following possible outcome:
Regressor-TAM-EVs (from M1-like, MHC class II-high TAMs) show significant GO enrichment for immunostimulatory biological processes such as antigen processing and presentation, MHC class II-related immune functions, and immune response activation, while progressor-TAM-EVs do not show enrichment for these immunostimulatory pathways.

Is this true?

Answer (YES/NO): NO